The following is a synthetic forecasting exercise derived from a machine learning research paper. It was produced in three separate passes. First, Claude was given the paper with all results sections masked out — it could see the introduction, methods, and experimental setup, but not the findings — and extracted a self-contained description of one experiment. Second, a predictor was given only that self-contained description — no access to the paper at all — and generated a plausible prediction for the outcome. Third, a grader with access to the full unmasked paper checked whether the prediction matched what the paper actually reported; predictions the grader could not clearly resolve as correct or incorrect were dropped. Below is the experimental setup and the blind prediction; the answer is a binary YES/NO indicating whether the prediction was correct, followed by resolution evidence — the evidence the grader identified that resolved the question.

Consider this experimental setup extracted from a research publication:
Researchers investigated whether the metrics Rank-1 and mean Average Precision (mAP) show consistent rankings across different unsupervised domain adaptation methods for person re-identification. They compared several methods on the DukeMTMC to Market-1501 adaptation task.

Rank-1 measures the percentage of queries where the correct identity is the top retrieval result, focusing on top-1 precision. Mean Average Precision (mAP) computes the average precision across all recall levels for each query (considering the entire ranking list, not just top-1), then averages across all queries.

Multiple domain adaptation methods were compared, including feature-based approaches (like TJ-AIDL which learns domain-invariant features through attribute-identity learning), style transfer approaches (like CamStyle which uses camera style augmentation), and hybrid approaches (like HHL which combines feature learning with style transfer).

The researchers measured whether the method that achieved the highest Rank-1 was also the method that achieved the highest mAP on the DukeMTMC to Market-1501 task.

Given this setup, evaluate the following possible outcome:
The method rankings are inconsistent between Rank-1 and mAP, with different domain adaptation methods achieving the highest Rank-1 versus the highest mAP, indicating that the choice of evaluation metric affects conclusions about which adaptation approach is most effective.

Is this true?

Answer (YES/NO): YES